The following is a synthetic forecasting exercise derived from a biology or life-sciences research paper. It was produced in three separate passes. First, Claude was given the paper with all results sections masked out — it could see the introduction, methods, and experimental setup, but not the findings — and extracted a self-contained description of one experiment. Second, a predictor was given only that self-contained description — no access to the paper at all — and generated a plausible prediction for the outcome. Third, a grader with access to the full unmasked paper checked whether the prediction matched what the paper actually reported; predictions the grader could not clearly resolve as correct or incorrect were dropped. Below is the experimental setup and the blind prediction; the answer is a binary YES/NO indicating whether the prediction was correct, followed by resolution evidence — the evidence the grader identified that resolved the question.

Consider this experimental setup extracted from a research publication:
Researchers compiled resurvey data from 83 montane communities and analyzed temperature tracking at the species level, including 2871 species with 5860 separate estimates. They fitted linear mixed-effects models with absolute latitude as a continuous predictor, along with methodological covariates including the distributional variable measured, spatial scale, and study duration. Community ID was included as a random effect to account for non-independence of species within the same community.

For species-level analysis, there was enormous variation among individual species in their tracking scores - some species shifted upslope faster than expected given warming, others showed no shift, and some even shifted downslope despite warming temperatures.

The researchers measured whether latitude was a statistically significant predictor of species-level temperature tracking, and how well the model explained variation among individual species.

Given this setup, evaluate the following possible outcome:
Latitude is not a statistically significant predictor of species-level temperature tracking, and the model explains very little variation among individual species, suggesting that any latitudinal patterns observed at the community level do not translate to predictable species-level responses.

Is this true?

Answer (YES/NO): NO